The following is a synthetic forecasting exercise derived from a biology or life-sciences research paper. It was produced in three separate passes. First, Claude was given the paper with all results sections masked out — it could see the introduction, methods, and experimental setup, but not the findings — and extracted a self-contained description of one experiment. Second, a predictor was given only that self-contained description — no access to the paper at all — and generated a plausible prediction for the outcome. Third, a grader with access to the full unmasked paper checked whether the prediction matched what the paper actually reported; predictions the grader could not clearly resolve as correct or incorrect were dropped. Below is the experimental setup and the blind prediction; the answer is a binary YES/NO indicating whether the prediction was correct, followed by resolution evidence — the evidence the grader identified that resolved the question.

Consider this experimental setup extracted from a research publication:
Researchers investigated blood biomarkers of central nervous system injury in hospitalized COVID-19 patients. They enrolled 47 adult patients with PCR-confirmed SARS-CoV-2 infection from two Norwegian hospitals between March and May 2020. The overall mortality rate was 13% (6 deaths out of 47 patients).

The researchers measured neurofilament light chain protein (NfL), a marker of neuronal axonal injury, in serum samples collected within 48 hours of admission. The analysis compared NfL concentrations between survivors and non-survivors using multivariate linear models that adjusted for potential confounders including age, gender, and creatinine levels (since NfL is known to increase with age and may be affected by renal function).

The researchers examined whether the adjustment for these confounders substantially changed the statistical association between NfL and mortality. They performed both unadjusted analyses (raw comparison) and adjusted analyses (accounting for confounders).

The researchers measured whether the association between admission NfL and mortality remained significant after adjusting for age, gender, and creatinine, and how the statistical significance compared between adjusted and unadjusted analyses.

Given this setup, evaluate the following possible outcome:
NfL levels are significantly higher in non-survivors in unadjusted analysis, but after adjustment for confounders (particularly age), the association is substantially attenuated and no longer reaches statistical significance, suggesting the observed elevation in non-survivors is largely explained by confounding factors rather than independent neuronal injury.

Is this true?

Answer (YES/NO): NO